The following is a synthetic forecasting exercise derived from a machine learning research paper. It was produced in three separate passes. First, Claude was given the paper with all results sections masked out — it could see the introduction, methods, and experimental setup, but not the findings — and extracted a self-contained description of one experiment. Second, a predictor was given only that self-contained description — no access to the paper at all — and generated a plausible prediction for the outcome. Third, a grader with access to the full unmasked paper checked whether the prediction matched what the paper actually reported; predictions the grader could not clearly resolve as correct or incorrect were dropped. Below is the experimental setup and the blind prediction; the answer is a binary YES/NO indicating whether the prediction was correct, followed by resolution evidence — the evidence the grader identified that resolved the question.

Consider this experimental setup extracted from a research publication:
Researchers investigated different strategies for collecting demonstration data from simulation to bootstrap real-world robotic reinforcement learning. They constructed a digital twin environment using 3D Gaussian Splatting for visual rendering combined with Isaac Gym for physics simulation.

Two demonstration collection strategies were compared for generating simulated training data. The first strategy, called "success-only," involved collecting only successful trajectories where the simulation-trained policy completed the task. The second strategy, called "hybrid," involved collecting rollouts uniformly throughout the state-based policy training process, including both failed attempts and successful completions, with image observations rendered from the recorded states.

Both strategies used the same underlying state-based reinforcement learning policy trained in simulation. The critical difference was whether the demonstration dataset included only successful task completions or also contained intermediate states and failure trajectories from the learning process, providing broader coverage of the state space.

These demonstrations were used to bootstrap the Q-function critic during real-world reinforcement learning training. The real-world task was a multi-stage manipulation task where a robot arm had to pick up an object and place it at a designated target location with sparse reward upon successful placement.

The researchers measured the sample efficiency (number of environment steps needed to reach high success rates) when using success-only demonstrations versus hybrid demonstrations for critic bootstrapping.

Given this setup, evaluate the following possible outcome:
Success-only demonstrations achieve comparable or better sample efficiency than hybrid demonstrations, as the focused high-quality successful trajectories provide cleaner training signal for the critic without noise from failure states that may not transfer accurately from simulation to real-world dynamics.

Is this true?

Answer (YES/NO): NO